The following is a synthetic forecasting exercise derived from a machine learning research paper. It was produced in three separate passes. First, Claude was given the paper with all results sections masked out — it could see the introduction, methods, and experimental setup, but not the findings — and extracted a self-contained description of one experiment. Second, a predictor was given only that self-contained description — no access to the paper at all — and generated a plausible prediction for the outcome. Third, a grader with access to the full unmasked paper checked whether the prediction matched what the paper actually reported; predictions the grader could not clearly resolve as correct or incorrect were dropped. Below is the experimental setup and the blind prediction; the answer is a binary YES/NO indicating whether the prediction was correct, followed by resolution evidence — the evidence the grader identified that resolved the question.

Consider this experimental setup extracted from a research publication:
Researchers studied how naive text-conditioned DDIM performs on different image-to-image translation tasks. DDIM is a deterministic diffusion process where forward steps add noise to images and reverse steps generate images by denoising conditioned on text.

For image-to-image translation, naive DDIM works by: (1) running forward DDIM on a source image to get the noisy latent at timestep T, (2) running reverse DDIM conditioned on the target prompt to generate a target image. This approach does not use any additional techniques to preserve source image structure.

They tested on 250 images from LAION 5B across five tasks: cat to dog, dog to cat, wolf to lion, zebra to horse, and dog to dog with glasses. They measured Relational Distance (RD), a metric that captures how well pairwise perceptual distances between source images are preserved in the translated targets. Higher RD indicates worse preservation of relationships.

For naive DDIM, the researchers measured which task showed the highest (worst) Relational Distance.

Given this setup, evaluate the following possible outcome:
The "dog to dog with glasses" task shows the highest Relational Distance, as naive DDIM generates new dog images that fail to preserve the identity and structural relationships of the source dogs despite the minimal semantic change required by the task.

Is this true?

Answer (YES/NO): NO